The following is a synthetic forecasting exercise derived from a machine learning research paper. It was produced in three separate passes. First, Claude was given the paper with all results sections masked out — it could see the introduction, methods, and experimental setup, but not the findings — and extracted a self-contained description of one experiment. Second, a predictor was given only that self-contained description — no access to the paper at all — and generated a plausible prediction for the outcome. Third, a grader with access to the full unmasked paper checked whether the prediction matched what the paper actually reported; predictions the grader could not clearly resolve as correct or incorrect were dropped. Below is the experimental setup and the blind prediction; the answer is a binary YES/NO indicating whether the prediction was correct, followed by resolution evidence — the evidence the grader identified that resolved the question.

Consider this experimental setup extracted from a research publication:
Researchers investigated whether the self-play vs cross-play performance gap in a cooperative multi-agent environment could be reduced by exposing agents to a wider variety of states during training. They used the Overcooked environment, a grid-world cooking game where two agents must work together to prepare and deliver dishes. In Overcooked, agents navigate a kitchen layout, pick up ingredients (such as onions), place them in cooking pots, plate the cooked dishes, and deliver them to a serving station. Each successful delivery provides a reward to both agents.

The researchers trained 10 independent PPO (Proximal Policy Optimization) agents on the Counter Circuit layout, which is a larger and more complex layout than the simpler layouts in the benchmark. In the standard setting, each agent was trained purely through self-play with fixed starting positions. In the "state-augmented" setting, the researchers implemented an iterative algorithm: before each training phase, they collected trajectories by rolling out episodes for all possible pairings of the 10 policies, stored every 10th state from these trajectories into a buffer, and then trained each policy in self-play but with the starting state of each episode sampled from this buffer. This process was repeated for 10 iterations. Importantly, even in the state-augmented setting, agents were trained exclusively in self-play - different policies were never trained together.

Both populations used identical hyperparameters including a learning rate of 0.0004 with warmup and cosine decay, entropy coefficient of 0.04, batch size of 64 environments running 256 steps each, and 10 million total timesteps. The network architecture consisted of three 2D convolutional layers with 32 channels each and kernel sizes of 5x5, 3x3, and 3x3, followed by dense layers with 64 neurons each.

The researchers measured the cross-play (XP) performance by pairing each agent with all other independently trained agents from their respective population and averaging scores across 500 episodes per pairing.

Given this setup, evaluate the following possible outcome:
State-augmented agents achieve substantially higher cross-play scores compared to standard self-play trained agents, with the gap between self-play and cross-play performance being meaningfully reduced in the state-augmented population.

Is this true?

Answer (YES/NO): YES